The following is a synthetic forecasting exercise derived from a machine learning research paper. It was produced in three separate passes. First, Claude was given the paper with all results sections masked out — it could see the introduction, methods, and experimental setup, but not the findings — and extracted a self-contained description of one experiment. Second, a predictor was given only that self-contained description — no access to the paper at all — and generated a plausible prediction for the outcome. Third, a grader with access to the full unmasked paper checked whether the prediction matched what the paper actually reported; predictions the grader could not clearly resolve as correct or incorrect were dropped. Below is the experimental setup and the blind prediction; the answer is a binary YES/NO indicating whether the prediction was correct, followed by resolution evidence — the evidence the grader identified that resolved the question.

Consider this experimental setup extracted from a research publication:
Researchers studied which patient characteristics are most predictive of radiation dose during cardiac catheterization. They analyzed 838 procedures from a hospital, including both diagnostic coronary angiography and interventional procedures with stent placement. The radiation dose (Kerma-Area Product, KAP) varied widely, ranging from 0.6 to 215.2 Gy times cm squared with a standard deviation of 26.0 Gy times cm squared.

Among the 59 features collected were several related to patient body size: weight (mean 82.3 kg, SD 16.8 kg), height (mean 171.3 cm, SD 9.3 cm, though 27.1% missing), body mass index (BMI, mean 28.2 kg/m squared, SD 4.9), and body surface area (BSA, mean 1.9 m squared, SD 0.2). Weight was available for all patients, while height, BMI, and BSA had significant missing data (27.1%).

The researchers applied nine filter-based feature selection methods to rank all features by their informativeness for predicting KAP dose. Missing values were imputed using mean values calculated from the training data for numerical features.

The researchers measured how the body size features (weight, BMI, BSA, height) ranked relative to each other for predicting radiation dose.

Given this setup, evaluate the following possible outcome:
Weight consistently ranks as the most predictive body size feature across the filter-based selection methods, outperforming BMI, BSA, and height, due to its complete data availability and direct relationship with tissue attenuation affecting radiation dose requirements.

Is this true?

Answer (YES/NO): YES